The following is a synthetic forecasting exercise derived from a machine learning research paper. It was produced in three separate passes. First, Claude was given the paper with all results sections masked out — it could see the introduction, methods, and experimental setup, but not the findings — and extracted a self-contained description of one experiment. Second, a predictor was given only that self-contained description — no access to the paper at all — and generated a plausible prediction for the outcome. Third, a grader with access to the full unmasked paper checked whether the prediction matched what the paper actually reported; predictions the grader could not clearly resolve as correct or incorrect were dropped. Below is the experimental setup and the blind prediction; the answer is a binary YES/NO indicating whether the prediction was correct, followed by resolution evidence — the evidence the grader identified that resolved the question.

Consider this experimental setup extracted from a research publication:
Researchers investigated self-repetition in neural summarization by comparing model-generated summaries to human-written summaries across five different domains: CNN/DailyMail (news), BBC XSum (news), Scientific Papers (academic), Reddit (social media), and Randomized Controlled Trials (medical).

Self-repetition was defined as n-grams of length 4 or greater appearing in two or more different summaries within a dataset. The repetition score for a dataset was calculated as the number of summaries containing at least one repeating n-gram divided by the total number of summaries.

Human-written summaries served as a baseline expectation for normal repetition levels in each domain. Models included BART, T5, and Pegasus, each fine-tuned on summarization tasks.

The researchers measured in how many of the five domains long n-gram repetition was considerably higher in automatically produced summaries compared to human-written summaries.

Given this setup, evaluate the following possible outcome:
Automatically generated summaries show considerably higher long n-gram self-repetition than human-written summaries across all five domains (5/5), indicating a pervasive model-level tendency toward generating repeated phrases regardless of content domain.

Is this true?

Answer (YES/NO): NO